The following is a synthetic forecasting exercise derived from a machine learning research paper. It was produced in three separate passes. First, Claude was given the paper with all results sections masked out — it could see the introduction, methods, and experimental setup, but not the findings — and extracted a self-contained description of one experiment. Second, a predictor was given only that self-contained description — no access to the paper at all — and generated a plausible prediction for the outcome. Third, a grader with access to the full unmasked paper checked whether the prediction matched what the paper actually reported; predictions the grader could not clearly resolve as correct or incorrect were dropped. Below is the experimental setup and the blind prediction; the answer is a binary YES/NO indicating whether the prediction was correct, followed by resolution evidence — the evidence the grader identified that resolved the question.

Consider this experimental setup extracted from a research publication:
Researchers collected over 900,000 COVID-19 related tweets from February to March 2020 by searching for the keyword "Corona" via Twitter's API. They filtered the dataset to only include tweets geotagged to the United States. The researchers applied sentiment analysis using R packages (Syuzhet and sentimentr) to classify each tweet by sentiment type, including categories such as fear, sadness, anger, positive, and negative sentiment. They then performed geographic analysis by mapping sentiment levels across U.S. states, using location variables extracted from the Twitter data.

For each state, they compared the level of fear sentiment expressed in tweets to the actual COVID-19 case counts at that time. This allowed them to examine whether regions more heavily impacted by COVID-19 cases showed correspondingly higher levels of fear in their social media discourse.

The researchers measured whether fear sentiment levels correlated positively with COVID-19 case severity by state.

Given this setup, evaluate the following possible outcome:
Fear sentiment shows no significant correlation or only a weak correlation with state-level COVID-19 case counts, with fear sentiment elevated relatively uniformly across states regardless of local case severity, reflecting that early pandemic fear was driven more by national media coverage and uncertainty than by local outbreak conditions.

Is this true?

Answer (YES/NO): NO